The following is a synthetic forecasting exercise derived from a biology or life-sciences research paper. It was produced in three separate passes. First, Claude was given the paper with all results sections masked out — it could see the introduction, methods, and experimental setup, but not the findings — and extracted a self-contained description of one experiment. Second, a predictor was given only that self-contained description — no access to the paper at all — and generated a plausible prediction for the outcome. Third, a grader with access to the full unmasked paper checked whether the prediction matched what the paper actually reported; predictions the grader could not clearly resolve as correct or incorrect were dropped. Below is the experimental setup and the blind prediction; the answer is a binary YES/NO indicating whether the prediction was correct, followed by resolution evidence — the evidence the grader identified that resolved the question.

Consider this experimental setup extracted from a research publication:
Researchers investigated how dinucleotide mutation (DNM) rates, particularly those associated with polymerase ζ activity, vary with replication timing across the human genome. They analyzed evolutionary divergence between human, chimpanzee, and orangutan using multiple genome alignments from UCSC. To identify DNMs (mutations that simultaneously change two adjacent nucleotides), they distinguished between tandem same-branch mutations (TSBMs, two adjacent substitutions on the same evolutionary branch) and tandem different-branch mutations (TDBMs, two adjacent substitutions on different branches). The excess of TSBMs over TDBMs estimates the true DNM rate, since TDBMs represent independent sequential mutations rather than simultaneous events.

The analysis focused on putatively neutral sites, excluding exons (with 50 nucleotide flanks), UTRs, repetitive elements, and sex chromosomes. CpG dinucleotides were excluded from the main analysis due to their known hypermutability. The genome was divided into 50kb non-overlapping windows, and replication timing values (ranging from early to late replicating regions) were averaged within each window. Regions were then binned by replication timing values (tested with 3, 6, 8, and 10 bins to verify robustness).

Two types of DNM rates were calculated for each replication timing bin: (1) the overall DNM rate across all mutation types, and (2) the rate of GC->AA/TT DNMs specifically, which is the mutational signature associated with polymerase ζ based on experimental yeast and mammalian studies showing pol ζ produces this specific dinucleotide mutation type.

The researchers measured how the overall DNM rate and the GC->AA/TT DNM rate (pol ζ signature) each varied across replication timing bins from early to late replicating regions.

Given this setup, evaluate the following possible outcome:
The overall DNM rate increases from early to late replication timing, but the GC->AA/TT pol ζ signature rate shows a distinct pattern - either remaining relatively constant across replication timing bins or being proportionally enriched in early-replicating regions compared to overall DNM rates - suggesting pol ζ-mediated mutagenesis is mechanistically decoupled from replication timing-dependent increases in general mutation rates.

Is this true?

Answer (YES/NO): NO